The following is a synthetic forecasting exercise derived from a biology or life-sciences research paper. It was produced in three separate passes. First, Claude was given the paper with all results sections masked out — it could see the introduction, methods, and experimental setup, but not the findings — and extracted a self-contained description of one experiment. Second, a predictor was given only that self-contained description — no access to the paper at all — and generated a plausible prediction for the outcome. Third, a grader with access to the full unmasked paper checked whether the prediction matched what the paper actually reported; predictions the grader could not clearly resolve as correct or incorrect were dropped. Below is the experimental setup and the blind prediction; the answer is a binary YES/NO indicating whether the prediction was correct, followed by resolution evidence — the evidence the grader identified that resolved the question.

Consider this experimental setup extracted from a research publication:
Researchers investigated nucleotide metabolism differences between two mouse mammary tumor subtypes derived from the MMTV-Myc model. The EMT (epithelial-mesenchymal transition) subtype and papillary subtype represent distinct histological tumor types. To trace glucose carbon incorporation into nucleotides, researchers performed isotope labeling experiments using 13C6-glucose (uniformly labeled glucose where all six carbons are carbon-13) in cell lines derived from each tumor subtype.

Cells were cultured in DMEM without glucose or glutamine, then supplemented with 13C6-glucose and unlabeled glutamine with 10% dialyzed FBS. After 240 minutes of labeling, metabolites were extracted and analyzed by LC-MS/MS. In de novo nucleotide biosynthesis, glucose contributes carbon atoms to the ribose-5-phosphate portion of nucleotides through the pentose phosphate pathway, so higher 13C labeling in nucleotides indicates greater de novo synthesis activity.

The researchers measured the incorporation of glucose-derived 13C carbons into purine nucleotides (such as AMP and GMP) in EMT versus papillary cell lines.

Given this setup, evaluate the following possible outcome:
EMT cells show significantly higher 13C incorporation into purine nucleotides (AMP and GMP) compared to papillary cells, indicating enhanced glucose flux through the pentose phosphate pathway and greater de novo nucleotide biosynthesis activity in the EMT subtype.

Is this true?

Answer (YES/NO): NO